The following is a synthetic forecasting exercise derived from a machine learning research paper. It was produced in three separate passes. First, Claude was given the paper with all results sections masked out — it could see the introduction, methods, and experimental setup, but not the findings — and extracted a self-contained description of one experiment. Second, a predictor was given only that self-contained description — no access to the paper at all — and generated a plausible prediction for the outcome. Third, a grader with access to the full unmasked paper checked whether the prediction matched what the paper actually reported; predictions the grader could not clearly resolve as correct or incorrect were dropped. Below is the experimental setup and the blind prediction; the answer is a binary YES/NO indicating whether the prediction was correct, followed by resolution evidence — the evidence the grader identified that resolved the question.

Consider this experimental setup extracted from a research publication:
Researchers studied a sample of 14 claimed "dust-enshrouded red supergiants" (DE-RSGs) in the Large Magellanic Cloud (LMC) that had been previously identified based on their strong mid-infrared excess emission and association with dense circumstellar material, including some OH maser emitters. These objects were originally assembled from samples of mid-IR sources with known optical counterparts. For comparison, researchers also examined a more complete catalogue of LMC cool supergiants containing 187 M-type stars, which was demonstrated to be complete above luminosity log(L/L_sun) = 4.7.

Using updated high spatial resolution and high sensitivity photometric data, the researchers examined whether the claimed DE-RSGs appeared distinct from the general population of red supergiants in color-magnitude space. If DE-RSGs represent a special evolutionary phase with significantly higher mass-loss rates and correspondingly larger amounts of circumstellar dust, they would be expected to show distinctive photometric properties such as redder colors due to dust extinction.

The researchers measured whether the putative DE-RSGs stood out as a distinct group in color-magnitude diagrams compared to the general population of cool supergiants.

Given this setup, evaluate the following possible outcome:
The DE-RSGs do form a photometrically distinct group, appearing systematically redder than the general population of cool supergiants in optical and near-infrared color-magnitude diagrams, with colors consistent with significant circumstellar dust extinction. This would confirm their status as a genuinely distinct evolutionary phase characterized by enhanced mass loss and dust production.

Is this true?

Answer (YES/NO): NO